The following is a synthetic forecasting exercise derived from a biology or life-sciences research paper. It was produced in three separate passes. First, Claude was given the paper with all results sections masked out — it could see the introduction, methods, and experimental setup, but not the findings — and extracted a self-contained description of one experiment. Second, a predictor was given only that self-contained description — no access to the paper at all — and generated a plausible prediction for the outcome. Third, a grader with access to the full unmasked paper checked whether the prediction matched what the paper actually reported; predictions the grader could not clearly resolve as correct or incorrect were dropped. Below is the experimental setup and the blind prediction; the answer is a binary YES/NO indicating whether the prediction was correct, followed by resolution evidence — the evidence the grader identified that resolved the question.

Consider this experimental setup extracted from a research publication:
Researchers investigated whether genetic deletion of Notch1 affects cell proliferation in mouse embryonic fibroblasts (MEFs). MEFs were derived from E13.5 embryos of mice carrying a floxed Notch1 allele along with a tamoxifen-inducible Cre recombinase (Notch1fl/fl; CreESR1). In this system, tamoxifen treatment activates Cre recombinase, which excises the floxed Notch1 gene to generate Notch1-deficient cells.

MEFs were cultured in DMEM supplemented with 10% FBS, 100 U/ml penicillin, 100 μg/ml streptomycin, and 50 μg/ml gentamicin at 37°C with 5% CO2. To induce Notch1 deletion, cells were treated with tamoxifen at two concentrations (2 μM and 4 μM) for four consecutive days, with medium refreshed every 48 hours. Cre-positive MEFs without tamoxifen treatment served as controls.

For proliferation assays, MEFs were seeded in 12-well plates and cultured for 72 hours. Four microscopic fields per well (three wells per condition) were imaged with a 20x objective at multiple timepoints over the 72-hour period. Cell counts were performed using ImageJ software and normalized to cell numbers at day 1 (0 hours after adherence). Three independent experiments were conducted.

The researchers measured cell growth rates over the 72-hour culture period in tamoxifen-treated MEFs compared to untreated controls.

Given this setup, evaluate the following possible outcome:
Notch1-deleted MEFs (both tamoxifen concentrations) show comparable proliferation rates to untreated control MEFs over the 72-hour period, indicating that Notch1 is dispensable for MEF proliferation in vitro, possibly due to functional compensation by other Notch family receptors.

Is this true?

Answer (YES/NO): NO